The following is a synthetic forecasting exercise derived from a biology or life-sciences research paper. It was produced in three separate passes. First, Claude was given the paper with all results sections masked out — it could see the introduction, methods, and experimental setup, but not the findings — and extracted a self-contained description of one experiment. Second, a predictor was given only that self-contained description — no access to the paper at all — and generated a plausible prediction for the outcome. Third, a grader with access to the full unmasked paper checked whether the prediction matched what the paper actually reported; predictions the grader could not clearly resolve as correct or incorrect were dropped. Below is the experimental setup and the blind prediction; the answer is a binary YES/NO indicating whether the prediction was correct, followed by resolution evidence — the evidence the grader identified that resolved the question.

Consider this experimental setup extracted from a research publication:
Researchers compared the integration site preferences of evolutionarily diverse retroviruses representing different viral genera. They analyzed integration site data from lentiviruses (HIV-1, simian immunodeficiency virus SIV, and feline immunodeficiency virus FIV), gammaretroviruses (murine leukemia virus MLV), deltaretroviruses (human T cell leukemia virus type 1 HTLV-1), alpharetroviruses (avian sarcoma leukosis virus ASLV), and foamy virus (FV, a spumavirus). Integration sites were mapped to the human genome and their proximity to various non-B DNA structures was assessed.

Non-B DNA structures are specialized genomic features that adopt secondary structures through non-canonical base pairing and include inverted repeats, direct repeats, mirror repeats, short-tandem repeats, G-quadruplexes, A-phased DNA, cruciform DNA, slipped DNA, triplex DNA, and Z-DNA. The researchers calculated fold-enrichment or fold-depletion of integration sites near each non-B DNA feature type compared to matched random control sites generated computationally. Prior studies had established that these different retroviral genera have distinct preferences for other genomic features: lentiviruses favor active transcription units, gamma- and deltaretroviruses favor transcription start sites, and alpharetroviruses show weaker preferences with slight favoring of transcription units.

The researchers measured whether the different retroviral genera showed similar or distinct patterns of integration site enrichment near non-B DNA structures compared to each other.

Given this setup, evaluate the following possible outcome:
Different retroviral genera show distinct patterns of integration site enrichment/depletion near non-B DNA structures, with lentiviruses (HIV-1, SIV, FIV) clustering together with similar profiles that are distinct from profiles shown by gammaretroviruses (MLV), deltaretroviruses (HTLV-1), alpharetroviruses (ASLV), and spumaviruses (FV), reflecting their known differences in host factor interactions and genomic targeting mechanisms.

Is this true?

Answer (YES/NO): NO